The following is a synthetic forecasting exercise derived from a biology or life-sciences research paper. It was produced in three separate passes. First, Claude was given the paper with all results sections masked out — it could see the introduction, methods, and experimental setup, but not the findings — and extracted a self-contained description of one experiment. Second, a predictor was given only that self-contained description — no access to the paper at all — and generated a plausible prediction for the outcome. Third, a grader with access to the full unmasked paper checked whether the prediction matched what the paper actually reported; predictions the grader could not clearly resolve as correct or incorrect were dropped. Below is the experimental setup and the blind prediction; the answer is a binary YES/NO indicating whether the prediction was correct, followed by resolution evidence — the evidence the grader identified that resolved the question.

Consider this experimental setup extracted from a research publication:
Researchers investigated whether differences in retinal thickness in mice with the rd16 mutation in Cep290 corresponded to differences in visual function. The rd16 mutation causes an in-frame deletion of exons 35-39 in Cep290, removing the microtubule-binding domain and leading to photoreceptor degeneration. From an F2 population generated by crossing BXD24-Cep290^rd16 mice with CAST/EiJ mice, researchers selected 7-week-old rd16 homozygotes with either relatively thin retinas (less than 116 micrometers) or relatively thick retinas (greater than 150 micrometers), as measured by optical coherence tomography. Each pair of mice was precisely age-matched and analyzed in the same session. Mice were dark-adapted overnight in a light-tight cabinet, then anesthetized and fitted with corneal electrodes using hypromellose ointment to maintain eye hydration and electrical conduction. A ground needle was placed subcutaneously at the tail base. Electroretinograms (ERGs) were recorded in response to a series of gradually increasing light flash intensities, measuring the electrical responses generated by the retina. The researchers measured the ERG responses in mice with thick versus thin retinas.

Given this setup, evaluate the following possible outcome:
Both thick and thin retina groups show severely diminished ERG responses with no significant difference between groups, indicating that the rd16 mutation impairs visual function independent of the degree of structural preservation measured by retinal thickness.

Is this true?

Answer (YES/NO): NO